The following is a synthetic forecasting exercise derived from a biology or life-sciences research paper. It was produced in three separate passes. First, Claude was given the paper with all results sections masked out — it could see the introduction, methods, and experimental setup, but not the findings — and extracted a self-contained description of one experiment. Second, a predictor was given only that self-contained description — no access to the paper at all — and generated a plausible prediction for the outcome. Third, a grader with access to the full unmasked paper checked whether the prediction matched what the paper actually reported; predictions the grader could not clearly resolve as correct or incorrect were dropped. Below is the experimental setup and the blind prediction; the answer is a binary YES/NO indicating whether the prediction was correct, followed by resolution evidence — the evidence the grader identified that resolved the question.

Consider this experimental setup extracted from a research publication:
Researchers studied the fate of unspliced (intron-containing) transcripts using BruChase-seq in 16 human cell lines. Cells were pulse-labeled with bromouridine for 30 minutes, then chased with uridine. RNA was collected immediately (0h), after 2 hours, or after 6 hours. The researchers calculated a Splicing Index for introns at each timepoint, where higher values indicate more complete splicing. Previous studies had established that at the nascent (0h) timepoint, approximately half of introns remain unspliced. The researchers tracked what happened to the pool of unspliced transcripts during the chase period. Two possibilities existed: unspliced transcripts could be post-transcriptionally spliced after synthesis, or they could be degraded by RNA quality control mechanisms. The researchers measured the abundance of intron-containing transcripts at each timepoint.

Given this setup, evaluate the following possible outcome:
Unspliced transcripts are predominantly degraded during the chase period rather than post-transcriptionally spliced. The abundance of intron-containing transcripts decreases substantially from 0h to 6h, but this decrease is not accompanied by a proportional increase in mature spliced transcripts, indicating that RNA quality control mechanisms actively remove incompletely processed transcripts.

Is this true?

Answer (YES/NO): NO